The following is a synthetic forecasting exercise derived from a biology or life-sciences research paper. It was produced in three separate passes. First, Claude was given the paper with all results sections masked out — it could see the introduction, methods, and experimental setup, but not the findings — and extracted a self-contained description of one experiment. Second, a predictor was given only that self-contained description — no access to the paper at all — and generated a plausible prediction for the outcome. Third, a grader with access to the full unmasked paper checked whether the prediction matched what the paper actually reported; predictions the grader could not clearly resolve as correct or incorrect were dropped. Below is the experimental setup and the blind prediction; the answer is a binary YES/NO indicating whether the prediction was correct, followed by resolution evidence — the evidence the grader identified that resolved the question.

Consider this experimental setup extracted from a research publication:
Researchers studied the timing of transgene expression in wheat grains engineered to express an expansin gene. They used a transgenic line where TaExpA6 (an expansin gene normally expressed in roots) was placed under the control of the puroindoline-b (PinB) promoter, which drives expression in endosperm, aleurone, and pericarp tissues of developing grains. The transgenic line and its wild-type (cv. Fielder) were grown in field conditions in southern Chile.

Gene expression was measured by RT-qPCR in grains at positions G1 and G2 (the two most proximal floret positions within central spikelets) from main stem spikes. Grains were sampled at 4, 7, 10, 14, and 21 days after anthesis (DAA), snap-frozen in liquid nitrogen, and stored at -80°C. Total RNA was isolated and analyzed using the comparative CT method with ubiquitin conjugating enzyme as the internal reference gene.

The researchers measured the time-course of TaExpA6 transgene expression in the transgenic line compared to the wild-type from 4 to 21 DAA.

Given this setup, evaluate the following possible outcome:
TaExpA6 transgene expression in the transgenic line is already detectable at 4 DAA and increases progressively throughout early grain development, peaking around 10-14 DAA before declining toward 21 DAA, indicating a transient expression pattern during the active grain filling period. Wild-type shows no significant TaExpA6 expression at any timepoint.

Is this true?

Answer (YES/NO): NO